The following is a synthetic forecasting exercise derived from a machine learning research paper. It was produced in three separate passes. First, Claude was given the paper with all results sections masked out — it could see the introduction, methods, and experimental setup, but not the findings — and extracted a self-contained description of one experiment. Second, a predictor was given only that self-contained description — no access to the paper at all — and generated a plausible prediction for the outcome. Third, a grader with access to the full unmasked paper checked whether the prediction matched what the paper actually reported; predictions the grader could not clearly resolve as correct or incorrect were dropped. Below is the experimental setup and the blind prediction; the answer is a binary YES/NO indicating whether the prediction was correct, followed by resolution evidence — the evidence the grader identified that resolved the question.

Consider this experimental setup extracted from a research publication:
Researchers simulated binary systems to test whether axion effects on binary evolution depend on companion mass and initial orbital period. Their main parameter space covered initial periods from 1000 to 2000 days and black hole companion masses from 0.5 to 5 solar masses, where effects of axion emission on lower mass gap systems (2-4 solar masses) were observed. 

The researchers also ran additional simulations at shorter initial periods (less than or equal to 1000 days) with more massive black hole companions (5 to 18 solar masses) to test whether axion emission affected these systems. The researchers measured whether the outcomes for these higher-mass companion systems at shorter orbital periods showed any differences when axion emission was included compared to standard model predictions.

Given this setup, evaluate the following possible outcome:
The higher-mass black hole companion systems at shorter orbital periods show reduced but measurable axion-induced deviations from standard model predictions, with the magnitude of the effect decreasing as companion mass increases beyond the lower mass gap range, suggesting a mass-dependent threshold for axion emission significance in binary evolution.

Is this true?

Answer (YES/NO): NO